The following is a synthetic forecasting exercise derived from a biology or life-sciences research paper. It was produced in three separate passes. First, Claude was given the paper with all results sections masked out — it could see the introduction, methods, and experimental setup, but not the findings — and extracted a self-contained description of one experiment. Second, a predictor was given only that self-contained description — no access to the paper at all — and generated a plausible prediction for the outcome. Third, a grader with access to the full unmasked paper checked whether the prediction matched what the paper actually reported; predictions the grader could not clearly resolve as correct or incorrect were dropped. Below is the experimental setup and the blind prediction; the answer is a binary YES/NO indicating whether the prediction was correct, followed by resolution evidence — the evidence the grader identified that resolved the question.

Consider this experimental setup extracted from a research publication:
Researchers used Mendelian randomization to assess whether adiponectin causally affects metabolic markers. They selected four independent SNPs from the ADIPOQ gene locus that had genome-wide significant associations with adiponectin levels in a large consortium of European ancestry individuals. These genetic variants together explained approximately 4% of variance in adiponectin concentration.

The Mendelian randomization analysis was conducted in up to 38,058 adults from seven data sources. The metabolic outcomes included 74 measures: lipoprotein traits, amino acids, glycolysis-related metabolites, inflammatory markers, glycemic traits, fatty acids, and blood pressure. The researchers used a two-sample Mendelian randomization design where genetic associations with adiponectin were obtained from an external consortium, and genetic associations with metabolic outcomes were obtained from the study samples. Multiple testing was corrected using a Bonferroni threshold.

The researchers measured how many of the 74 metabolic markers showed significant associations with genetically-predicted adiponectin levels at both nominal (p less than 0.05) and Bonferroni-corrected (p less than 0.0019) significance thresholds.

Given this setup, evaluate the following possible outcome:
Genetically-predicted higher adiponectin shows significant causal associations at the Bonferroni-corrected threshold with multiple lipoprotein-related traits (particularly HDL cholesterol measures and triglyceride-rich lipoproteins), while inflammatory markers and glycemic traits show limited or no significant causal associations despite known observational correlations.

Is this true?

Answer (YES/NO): NO